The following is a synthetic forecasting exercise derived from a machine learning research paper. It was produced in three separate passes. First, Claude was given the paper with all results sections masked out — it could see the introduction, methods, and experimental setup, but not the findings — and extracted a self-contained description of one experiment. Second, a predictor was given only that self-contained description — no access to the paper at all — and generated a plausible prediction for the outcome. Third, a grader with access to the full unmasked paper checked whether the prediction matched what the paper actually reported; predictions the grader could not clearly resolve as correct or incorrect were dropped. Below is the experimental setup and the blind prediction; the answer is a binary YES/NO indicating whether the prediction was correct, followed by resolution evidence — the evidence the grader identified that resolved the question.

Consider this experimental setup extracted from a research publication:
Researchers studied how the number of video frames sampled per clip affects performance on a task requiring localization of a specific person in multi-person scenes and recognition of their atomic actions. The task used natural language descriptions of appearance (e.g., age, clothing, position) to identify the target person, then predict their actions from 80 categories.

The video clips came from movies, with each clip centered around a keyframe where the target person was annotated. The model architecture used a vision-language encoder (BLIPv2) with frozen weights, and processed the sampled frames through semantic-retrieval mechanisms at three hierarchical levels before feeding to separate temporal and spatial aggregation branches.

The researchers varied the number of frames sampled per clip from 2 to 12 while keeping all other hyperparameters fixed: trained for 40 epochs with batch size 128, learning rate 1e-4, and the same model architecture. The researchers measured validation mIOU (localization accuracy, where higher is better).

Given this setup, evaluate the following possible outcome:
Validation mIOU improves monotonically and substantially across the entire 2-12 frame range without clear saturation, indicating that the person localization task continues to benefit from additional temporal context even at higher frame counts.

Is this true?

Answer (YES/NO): NO